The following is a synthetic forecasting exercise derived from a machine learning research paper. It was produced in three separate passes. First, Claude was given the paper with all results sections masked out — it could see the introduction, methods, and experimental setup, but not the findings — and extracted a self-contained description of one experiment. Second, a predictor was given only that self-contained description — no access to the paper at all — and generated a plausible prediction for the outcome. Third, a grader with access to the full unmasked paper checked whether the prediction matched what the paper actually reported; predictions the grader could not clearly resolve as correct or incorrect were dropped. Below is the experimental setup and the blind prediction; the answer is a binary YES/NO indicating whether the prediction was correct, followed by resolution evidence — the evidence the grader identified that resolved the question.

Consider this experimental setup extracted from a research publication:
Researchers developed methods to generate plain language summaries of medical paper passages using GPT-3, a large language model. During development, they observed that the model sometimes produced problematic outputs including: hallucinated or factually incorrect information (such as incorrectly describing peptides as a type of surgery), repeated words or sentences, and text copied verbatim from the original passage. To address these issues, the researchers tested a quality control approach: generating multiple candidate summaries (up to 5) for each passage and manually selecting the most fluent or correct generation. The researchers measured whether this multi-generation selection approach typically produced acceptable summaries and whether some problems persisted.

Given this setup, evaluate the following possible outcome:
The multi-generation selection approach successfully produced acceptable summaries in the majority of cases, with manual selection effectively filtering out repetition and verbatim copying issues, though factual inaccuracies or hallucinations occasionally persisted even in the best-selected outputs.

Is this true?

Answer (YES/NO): NO